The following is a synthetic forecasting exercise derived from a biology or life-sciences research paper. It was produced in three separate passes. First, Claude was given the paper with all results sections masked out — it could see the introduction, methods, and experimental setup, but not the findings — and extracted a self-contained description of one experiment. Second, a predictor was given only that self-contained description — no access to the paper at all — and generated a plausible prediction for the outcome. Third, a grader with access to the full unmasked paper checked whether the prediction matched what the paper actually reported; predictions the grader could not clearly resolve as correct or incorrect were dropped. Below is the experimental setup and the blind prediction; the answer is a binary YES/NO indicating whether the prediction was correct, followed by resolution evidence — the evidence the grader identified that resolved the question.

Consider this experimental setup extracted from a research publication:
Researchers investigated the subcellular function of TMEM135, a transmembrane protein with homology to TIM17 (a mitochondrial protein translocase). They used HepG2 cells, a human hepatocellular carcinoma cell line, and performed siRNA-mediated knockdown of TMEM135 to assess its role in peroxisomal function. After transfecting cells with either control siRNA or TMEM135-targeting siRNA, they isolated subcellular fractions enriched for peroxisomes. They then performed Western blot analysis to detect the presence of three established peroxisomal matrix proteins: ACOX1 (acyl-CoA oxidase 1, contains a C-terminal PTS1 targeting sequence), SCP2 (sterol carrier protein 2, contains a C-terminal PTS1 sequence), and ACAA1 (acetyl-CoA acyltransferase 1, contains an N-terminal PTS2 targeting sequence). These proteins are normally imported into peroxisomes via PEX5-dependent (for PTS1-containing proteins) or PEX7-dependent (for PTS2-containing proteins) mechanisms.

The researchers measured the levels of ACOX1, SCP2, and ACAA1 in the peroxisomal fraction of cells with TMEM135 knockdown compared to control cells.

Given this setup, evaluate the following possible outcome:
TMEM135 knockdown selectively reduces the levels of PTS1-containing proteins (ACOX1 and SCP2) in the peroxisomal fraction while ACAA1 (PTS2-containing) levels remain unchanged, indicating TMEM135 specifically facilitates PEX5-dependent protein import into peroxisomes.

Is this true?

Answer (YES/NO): NO